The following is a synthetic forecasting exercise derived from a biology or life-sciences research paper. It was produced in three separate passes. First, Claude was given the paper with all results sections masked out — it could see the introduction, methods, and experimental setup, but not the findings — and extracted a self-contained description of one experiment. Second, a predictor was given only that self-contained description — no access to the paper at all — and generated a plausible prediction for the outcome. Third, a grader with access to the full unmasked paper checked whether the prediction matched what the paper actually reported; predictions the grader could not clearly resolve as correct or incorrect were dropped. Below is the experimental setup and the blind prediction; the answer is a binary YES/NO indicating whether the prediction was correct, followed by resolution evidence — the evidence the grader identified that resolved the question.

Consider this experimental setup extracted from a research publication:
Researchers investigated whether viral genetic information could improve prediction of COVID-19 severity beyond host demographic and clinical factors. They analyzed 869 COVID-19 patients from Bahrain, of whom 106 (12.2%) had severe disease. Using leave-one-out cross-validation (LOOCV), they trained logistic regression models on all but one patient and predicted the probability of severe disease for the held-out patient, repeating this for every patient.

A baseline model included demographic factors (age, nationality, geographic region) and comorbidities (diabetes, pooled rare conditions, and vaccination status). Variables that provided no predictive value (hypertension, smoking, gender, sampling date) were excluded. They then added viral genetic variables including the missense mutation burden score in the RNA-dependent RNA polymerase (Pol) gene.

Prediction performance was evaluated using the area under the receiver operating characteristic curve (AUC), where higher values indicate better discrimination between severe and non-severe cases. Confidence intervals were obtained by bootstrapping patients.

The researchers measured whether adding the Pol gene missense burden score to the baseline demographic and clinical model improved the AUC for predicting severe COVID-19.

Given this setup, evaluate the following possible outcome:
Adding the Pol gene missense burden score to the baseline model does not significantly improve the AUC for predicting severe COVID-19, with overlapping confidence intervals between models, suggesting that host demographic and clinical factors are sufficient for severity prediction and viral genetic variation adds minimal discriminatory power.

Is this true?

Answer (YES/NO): NO